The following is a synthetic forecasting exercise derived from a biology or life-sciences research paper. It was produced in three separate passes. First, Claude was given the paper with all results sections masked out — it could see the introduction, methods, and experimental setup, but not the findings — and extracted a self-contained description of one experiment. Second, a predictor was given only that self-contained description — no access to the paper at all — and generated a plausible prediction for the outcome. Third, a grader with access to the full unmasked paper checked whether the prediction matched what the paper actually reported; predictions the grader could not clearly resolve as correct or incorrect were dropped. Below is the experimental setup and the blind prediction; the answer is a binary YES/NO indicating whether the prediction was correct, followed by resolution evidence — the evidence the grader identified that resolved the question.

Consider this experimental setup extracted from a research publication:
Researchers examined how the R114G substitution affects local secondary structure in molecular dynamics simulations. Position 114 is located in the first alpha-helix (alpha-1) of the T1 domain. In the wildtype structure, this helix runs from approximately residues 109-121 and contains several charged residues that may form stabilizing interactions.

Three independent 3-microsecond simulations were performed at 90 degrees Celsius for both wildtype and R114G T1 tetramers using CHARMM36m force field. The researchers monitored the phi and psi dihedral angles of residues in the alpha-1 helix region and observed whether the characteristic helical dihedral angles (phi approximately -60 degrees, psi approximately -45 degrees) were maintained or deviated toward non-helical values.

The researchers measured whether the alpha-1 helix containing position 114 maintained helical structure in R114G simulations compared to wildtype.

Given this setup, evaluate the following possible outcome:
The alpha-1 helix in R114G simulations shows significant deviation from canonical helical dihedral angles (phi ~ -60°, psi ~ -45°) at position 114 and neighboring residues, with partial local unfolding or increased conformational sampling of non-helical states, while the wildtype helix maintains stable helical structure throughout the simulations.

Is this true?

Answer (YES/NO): NO